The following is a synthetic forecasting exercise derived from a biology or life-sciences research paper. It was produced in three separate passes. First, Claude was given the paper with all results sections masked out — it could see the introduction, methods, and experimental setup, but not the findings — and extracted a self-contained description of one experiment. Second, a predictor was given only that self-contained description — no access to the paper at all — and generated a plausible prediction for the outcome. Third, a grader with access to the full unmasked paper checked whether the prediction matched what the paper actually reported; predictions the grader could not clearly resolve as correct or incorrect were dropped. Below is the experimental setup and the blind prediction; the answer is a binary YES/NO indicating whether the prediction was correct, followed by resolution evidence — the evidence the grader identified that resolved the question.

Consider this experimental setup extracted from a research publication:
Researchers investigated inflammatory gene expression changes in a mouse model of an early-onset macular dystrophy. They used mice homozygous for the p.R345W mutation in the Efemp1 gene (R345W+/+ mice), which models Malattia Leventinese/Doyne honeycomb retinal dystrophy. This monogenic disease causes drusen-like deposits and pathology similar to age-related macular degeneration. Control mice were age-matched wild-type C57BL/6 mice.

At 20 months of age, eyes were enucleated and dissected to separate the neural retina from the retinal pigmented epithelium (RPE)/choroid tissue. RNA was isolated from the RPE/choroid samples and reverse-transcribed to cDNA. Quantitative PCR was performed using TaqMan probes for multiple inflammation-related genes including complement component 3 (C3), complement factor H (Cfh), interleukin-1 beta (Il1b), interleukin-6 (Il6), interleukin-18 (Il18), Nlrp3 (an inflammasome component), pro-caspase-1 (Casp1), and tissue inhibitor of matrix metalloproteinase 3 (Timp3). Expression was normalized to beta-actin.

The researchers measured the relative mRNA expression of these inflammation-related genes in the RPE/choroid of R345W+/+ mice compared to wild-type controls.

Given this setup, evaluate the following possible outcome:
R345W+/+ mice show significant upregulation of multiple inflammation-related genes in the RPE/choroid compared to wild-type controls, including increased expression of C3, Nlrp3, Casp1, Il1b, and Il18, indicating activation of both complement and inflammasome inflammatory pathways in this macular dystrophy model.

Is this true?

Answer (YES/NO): NO